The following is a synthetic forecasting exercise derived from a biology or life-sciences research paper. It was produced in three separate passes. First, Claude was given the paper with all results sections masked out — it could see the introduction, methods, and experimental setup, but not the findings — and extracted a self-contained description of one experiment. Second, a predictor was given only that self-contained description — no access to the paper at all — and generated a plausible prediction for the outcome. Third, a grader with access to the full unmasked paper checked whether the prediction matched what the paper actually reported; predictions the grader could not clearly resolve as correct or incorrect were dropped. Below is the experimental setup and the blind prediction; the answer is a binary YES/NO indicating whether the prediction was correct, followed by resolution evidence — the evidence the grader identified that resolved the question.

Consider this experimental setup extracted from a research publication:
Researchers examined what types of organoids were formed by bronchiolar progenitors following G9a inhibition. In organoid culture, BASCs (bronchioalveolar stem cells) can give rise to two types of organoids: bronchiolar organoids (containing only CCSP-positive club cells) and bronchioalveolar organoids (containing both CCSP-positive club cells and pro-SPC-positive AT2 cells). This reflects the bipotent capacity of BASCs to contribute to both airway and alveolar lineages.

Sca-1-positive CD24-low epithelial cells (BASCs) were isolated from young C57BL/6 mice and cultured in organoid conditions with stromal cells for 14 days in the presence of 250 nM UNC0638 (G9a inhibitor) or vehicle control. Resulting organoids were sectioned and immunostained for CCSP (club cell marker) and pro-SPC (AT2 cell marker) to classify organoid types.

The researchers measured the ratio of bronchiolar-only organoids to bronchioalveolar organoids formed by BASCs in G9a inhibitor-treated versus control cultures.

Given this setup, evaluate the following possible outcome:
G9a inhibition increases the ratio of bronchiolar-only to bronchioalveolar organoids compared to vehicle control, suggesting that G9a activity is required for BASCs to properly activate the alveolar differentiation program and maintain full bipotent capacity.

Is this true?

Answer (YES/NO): YES